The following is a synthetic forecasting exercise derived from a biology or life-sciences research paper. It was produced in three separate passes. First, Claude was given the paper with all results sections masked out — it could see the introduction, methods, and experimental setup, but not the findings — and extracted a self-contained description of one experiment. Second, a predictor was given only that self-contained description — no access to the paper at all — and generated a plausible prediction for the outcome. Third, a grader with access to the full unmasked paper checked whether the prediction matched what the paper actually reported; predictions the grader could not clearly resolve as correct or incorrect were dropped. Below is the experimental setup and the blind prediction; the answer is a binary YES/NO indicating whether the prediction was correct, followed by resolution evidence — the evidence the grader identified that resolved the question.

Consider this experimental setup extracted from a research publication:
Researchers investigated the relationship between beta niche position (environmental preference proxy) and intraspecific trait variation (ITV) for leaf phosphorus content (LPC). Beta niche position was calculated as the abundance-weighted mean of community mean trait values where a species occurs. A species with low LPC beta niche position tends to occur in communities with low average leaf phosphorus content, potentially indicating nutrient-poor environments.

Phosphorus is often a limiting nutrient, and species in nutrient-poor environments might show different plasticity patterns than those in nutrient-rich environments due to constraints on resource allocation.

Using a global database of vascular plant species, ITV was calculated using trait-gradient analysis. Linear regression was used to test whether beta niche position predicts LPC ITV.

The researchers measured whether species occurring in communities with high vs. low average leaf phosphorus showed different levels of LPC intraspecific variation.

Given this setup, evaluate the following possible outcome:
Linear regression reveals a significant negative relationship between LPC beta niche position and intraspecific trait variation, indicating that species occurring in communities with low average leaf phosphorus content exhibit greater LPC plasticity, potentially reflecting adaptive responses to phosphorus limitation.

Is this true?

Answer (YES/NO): NO